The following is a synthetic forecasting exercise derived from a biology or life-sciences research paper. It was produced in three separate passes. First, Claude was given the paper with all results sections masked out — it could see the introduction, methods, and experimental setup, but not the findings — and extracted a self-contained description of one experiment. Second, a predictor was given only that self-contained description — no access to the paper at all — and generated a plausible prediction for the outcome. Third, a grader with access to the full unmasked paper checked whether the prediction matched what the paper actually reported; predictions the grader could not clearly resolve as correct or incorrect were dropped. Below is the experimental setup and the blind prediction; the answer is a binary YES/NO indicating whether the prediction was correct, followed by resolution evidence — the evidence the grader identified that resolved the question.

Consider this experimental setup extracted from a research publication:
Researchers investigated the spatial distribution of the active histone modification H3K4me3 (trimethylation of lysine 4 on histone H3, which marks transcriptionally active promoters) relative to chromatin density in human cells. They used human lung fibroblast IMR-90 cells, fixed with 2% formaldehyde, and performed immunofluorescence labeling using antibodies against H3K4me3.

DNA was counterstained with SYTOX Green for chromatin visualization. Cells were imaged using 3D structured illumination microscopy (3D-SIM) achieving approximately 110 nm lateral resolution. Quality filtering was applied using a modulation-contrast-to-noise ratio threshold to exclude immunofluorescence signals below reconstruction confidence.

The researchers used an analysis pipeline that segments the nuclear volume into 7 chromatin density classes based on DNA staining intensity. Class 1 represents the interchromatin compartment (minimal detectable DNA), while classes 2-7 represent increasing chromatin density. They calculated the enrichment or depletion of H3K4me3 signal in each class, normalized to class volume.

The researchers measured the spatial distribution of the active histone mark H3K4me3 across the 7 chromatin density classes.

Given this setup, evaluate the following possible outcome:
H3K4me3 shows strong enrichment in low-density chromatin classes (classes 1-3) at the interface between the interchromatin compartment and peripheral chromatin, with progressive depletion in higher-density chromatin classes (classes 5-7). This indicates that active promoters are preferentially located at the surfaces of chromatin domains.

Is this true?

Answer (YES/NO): NO